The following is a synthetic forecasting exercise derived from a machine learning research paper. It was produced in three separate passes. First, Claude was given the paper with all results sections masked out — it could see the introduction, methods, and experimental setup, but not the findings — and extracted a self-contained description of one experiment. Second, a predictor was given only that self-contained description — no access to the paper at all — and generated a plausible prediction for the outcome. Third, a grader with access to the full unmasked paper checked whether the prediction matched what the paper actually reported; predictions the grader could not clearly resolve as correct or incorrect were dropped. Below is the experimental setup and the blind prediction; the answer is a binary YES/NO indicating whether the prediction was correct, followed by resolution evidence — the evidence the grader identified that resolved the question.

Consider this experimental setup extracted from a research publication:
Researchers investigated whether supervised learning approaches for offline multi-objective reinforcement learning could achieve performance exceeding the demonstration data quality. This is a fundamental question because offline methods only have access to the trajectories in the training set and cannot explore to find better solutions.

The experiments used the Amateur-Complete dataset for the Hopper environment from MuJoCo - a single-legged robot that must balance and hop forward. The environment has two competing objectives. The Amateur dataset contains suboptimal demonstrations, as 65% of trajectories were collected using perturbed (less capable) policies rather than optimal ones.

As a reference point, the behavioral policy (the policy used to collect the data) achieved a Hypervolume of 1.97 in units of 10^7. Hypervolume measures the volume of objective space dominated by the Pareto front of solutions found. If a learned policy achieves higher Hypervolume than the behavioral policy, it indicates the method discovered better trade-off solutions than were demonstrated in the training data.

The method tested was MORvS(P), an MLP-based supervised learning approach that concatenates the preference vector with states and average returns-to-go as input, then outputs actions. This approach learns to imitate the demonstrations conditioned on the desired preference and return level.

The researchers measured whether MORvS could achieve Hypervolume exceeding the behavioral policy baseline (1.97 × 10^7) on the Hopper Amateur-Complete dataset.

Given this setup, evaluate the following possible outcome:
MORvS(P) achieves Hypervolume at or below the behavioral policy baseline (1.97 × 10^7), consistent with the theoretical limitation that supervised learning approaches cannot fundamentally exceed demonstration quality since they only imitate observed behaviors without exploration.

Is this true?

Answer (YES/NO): YES